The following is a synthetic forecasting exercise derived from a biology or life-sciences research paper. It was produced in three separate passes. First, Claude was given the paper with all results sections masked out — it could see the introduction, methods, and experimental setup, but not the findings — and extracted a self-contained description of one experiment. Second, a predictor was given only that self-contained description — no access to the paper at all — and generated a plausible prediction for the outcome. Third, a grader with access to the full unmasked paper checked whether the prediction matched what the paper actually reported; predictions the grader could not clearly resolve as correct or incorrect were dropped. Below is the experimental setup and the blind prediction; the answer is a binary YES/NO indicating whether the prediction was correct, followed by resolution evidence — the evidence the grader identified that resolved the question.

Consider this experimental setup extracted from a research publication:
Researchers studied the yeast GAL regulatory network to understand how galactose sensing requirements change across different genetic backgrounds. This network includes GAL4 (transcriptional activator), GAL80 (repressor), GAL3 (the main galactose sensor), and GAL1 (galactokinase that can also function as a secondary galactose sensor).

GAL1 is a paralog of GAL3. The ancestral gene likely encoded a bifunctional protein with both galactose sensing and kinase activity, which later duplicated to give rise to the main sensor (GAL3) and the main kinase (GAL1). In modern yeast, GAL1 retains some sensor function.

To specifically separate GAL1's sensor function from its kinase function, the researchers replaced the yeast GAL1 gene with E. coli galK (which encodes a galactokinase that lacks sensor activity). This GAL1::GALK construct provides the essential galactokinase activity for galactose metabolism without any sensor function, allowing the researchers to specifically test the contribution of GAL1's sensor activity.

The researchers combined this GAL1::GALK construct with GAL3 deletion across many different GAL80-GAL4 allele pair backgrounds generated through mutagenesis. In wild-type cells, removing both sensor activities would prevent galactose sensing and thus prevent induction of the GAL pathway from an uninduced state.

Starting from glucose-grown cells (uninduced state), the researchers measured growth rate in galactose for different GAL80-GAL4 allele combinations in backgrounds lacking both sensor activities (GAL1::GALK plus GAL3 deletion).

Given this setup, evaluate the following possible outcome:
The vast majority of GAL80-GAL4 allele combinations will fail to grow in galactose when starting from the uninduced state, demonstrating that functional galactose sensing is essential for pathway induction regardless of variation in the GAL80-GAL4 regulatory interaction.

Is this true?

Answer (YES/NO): NO